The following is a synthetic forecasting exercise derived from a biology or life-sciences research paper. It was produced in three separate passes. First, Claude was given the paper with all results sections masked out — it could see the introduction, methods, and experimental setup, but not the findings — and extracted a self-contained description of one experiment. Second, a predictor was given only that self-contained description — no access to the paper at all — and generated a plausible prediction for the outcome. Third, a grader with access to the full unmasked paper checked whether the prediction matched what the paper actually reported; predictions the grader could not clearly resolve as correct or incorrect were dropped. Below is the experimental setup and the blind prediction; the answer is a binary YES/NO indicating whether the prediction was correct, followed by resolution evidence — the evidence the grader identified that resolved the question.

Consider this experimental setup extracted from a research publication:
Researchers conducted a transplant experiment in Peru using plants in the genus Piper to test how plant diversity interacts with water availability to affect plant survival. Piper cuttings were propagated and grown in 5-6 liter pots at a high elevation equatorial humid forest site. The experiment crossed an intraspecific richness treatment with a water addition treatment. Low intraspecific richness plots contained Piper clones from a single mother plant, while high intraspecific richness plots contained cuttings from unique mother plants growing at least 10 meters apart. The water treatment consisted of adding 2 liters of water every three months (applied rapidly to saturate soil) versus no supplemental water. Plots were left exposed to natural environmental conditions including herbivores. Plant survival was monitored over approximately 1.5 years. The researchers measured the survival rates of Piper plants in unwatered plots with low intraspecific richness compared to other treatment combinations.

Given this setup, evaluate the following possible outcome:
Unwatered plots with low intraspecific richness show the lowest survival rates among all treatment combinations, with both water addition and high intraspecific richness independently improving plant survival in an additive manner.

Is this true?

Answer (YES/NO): NO